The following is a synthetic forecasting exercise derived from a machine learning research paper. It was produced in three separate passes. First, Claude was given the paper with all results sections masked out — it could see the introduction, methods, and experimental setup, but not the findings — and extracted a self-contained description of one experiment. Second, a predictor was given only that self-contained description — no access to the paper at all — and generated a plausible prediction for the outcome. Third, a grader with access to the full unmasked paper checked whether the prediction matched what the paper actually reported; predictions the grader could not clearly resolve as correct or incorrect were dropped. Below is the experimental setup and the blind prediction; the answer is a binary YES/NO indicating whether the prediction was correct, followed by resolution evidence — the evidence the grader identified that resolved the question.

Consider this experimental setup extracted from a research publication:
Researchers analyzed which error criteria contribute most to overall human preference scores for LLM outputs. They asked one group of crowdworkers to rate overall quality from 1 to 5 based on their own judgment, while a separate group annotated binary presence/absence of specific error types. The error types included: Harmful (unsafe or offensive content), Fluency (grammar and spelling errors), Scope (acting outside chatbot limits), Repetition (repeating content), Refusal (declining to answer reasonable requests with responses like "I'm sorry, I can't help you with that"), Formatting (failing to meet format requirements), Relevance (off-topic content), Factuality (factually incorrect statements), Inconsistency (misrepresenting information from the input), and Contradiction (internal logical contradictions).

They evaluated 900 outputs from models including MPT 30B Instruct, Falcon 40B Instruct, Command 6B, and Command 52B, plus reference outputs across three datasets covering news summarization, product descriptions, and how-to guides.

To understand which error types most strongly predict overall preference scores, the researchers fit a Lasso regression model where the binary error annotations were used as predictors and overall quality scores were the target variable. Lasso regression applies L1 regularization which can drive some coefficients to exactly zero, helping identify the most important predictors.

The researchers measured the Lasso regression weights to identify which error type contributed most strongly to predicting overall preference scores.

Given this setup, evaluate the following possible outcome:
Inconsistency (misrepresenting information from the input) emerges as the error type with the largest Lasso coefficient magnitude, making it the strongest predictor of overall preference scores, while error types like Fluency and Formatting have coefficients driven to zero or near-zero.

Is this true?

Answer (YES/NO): NO